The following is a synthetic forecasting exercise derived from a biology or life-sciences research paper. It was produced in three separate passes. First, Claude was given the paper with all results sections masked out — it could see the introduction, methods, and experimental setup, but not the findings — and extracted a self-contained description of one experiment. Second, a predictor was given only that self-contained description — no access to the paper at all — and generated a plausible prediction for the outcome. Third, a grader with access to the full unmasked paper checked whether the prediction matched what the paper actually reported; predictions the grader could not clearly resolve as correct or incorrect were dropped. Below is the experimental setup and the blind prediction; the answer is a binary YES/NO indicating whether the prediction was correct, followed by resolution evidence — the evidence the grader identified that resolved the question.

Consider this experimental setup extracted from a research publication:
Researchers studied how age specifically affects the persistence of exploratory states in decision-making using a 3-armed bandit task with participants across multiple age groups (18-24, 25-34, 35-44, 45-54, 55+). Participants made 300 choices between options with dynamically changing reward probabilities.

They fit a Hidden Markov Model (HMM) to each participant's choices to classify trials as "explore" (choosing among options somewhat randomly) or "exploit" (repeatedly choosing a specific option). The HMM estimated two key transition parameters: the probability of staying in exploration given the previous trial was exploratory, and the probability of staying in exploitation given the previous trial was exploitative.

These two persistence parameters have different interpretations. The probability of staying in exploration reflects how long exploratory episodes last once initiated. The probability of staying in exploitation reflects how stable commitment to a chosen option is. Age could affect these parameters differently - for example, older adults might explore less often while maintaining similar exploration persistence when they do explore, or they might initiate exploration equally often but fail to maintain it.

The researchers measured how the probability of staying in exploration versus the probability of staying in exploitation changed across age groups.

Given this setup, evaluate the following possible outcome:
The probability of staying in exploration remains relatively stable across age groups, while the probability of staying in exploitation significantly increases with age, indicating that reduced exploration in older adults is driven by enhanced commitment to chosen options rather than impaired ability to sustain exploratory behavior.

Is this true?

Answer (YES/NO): NO